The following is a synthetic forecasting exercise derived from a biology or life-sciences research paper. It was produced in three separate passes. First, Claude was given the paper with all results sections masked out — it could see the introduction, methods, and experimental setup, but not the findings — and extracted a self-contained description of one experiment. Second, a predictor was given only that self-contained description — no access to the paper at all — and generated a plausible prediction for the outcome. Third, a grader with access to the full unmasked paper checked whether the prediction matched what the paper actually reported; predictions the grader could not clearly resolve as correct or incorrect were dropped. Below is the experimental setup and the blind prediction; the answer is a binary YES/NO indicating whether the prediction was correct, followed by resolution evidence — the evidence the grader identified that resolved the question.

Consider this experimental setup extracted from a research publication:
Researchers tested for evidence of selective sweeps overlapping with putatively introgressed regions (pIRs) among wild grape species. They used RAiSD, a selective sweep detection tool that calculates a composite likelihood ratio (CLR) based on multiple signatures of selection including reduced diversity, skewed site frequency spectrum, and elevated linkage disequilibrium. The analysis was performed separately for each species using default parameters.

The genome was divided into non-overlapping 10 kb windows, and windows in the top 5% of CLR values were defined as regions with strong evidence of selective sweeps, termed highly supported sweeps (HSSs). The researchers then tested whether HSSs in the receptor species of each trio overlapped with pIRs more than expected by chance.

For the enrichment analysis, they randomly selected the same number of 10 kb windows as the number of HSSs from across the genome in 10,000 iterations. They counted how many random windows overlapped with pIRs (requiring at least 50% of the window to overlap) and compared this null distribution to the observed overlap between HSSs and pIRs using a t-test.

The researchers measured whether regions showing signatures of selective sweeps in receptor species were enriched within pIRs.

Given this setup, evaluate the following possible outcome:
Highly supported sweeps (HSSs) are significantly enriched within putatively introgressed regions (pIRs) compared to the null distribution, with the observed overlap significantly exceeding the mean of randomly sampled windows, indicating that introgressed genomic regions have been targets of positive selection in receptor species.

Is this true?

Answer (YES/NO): NO